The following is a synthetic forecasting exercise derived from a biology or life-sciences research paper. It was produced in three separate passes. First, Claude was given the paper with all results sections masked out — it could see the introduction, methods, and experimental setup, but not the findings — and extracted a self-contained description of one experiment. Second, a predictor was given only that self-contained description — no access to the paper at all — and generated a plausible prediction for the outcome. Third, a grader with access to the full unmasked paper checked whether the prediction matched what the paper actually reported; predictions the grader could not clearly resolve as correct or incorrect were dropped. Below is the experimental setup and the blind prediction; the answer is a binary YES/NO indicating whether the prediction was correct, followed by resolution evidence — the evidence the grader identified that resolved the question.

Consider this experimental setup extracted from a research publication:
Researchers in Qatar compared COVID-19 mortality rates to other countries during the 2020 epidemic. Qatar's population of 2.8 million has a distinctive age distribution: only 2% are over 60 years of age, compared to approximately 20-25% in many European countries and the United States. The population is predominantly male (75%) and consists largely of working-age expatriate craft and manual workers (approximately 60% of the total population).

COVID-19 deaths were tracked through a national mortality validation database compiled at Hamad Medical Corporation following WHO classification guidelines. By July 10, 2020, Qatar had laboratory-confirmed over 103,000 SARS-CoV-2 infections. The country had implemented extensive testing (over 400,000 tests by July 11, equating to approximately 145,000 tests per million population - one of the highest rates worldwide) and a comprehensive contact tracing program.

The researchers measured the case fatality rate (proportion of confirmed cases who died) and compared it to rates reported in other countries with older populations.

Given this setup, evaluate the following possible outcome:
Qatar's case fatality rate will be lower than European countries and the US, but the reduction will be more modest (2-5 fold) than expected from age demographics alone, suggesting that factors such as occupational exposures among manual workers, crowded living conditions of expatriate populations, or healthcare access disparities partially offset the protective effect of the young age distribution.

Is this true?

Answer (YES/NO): NO